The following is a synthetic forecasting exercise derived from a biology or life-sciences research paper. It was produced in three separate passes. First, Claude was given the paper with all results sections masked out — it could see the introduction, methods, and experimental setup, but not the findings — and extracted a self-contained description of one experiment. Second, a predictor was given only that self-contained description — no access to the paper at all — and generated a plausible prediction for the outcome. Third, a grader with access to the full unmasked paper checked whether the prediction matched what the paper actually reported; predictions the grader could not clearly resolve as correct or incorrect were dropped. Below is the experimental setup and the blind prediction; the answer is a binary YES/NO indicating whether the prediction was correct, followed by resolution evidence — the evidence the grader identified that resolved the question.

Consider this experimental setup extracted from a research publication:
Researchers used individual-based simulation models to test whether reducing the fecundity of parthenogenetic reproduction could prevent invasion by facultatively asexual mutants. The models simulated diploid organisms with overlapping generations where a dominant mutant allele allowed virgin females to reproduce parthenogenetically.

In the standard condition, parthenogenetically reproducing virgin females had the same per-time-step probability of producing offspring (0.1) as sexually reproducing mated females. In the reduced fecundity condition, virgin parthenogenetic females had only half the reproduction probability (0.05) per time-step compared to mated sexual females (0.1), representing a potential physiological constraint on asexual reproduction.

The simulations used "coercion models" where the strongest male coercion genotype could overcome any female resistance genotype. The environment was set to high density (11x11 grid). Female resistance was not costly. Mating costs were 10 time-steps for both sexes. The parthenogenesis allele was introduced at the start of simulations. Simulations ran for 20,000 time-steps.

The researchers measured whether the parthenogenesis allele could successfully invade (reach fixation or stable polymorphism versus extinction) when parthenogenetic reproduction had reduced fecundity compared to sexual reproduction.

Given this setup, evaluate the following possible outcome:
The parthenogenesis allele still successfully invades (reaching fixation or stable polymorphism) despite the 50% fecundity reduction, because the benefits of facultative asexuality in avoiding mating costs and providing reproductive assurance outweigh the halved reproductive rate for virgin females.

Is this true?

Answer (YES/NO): YES